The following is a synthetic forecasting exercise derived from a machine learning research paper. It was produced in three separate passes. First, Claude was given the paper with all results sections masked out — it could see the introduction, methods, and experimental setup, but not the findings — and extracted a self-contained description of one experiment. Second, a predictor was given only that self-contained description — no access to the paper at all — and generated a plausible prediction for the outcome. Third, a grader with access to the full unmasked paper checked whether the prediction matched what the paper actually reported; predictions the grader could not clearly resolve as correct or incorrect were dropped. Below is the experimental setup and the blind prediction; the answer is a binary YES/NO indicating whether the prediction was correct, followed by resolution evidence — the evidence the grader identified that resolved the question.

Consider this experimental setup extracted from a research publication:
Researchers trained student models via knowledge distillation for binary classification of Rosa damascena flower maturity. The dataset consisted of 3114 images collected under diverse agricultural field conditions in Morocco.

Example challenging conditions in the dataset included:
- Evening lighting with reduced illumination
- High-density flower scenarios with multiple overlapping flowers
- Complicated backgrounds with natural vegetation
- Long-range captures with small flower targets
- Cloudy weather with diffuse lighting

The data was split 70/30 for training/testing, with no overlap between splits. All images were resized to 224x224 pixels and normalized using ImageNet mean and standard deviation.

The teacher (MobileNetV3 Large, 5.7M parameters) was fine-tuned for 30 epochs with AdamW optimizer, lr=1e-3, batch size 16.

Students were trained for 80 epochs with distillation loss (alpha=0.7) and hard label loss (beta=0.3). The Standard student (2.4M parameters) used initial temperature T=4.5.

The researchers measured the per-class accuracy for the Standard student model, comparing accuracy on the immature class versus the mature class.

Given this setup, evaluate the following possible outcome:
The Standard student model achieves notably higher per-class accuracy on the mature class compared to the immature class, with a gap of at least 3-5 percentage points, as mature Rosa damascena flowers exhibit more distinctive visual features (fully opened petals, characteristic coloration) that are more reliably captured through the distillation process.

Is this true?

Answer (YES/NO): NO